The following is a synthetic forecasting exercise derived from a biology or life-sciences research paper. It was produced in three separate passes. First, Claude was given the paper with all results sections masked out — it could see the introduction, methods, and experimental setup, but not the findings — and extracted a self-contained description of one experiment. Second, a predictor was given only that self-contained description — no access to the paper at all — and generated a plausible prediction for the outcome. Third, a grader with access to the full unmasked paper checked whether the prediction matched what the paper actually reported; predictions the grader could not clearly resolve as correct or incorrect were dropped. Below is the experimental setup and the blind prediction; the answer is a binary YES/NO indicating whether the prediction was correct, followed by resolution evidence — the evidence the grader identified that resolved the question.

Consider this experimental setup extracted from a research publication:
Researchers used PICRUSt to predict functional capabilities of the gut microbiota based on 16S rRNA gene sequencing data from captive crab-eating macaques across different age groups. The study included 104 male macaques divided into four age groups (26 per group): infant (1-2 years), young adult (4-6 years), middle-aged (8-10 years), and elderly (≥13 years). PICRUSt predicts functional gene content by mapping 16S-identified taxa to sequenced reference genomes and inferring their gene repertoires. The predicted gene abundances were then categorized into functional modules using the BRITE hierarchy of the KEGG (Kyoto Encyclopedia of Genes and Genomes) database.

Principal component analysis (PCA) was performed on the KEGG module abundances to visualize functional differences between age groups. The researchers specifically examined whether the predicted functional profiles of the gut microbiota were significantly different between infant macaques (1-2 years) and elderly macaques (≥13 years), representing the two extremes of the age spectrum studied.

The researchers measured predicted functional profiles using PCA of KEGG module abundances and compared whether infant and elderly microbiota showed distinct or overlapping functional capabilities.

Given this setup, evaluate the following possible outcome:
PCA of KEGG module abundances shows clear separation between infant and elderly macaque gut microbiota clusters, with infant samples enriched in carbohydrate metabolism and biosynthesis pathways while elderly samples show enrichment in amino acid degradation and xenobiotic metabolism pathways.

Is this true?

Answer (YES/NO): NO